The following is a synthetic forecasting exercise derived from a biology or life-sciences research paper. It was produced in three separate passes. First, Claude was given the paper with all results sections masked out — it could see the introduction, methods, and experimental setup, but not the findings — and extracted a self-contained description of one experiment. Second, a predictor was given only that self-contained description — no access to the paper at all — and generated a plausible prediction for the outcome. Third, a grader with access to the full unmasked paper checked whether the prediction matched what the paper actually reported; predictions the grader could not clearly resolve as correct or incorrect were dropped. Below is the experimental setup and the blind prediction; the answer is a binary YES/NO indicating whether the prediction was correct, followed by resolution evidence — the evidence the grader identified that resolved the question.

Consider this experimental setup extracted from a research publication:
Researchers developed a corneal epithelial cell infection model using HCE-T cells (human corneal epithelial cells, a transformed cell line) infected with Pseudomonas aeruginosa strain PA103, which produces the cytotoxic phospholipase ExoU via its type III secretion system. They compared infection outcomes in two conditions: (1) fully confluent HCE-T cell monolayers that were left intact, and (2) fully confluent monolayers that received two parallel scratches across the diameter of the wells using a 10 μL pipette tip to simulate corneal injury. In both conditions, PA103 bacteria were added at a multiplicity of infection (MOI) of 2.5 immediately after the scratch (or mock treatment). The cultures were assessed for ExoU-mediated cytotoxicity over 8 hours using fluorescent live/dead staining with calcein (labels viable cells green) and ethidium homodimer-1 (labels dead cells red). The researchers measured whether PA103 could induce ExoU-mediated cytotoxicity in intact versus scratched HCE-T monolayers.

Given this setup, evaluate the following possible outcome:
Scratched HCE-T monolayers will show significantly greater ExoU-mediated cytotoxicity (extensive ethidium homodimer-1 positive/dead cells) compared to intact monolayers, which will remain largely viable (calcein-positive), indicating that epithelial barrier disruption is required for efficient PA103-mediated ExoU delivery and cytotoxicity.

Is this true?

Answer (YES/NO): YES